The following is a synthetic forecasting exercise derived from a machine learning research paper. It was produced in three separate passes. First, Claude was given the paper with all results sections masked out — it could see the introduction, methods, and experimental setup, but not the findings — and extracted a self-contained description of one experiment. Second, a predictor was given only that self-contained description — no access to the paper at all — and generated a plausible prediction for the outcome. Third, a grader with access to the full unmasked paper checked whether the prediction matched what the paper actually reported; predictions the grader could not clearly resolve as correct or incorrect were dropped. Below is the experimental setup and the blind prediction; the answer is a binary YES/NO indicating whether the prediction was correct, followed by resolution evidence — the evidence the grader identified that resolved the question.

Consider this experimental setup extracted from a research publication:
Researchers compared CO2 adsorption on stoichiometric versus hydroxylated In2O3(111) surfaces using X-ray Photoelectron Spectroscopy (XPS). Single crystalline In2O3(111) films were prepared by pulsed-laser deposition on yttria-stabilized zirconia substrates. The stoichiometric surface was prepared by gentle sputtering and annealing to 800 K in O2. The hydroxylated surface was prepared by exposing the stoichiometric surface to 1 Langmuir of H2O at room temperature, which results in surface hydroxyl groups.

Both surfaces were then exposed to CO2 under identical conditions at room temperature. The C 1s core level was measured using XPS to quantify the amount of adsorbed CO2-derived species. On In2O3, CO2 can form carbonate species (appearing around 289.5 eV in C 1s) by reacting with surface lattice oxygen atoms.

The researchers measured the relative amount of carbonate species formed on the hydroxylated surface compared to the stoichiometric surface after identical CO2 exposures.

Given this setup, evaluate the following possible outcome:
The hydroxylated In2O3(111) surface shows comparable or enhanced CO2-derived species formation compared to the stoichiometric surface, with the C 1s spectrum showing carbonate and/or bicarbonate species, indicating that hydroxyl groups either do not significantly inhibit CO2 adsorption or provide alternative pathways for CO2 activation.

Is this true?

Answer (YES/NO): NO